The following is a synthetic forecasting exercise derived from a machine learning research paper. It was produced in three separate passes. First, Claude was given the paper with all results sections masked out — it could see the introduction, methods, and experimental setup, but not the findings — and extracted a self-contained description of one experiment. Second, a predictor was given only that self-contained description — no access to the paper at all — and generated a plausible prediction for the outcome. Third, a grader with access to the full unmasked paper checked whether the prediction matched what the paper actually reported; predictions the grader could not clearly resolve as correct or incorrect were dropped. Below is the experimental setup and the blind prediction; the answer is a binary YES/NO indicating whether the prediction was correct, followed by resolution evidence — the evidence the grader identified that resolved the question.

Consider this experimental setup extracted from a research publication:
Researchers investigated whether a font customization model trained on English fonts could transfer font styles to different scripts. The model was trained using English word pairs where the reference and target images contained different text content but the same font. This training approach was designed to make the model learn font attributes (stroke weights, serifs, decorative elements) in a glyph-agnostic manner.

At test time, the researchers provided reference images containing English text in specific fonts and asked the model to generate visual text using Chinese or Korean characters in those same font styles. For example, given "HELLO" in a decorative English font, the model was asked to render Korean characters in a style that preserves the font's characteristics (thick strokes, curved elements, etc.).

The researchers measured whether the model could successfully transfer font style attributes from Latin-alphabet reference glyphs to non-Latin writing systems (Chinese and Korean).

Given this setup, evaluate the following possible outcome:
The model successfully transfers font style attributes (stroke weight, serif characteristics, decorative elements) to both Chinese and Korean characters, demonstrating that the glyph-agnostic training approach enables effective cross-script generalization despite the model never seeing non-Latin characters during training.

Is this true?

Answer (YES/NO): NO